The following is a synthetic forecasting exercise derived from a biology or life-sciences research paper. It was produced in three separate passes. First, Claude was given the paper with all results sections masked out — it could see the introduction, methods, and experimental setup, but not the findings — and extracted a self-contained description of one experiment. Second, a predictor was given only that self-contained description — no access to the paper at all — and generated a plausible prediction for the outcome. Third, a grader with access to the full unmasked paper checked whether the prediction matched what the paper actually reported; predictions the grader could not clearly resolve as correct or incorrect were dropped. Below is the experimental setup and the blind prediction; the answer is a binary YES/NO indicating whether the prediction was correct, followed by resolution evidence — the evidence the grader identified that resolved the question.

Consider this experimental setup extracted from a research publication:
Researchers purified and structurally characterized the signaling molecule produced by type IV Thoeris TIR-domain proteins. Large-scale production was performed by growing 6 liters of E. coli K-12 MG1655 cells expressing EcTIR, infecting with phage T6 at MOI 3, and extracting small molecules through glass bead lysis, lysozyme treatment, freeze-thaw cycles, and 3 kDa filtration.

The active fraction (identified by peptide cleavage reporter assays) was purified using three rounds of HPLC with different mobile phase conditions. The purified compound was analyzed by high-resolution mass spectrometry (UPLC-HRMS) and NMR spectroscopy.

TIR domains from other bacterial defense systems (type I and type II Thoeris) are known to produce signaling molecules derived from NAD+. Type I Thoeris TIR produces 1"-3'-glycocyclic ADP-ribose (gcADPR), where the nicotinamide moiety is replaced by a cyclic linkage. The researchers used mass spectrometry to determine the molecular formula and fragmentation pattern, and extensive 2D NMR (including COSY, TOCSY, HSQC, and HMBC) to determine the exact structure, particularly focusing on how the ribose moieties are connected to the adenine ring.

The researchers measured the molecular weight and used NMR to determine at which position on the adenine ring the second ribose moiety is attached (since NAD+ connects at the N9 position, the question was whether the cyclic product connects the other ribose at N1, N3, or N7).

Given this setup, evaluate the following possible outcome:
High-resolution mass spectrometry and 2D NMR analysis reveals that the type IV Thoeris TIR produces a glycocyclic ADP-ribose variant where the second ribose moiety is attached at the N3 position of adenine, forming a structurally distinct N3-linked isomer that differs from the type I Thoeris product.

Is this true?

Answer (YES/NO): NO